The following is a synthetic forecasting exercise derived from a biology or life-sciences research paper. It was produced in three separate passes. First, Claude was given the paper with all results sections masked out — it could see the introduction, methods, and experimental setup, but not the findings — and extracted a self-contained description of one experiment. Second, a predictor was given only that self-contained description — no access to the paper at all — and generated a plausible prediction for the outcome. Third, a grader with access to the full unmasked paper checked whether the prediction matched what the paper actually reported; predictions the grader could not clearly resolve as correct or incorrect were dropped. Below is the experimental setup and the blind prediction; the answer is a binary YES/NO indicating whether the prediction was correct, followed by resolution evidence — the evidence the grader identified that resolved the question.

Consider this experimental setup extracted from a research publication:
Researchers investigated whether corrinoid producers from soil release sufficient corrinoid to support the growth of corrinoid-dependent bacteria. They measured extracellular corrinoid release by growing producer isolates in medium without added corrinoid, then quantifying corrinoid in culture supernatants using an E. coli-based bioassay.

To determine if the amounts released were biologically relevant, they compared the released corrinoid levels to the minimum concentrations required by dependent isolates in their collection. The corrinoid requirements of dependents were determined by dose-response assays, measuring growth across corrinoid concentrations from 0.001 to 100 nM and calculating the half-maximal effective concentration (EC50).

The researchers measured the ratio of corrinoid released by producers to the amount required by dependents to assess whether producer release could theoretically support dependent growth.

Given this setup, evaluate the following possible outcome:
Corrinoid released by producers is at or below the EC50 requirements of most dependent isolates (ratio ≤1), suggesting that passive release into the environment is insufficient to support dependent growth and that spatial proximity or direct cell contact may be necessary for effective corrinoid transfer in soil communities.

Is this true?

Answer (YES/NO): NO